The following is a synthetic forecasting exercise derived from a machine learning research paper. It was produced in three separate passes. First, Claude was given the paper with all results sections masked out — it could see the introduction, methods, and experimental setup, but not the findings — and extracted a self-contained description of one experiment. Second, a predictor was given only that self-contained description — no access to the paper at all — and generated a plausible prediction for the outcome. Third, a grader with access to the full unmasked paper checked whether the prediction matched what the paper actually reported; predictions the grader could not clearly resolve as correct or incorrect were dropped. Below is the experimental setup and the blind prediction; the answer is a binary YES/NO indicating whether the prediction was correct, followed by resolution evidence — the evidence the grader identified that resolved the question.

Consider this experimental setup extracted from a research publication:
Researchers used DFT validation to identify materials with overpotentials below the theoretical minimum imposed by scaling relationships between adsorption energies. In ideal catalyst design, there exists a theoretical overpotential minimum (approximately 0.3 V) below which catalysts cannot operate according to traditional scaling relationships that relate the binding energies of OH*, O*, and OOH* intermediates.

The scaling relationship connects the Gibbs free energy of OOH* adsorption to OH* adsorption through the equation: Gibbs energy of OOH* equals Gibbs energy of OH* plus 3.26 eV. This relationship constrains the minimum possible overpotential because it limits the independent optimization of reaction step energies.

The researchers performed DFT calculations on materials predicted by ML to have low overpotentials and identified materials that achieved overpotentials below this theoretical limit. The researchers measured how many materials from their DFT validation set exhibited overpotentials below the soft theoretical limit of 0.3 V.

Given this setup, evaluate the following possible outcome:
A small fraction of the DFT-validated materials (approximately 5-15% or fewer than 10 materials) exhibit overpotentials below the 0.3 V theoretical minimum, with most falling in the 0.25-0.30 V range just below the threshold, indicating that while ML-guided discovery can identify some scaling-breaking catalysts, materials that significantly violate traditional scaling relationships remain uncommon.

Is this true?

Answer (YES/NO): NO